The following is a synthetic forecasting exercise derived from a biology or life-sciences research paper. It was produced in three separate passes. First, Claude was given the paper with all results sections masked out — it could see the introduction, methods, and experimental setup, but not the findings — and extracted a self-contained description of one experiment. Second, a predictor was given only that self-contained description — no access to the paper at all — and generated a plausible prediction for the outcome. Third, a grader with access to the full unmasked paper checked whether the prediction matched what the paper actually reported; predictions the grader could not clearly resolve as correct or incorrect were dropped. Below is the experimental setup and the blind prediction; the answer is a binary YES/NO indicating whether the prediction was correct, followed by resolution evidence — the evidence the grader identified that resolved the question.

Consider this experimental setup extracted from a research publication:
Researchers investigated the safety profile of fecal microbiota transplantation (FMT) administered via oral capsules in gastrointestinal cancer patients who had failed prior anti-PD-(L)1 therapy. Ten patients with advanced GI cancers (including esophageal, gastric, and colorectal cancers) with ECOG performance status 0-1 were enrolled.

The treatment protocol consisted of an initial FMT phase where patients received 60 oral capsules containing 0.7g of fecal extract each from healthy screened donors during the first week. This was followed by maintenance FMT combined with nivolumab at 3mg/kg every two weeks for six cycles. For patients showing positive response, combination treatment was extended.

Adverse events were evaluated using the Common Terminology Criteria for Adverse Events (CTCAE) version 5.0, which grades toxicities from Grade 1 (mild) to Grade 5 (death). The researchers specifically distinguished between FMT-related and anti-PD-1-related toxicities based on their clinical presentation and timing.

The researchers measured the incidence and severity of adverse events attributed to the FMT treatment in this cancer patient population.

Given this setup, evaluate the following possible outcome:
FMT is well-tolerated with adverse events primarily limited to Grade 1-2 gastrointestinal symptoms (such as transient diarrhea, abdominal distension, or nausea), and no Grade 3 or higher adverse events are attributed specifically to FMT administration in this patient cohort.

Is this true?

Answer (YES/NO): YES